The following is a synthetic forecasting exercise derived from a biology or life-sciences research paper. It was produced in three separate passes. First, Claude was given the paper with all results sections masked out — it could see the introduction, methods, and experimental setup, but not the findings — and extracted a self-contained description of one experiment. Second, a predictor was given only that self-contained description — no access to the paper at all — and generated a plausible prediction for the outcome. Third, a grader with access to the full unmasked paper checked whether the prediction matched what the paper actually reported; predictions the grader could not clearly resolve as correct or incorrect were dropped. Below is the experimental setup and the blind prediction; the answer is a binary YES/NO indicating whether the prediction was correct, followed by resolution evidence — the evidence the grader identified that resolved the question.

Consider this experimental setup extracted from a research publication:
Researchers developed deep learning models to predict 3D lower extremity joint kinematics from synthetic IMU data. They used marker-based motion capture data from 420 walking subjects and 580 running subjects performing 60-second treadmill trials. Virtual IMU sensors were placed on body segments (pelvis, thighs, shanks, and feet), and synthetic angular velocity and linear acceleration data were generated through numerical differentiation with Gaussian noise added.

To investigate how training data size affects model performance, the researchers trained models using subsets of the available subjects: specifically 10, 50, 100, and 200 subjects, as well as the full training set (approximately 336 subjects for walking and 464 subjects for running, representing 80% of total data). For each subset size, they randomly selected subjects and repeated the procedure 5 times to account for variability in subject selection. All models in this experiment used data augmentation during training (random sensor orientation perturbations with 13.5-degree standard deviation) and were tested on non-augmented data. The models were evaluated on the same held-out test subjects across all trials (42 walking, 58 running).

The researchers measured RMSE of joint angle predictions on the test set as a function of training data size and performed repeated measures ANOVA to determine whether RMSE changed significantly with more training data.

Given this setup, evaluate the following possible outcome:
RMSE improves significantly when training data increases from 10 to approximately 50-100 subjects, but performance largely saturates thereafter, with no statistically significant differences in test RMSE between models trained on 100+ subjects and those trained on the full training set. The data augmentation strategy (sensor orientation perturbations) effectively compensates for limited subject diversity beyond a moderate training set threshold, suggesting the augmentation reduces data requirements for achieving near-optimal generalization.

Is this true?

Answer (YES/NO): NO